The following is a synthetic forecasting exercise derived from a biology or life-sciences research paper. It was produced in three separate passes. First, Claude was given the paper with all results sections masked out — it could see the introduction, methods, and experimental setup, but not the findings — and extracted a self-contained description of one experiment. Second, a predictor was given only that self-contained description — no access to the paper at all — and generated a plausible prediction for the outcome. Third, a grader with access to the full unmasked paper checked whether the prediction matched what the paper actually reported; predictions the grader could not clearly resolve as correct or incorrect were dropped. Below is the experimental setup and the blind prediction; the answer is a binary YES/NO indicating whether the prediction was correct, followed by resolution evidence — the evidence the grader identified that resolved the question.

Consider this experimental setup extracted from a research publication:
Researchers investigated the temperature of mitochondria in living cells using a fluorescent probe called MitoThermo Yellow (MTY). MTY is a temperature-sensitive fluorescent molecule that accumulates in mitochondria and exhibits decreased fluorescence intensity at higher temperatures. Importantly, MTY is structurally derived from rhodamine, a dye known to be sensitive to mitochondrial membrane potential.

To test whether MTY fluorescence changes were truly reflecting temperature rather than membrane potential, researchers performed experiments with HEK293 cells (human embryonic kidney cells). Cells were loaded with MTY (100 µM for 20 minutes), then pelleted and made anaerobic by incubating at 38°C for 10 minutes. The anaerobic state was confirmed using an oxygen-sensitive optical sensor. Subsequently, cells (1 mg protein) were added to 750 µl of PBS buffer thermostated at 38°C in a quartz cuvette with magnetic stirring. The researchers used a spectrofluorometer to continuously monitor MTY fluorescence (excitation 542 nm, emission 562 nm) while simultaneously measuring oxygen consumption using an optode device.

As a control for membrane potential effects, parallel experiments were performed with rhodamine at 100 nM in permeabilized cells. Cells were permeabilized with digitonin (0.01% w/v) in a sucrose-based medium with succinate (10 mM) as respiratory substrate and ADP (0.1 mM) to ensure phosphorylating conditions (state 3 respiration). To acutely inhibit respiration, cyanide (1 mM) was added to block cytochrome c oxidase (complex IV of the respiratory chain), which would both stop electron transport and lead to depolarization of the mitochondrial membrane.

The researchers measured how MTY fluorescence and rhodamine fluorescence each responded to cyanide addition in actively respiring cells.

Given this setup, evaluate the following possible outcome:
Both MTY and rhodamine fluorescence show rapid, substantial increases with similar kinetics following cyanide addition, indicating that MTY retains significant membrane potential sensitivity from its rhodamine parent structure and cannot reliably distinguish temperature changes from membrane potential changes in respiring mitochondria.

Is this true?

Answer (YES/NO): NO